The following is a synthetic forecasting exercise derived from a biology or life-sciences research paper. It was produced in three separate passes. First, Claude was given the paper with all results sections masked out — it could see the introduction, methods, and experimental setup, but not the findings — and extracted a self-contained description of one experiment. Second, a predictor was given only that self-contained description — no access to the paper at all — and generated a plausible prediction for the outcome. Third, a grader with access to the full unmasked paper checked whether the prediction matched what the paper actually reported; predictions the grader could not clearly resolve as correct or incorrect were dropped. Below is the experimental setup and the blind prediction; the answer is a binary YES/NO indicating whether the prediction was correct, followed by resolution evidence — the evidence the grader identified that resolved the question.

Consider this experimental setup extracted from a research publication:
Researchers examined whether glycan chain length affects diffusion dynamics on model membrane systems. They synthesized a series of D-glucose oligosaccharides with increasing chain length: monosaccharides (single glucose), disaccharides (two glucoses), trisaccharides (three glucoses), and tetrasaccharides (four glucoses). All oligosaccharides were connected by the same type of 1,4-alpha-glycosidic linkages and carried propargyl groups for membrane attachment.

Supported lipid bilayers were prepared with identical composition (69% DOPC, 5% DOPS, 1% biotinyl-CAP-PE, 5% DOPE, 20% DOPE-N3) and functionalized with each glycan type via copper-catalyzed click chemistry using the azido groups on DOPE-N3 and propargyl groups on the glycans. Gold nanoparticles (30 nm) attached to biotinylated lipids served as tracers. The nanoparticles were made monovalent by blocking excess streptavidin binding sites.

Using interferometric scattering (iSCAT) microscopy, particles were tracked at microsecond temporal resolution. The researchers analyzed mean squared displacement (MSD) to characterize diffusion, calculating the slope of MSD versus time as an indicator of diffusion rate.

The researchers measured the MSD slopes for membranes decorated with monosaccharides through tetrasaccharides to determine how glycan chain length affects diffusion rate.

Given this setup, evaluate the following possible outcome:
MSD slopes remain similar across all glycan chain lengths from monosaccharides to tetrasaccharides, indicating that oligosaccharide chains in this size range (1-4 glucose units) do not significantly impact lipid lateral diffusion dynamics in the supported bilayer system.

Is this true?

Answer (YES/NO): NO